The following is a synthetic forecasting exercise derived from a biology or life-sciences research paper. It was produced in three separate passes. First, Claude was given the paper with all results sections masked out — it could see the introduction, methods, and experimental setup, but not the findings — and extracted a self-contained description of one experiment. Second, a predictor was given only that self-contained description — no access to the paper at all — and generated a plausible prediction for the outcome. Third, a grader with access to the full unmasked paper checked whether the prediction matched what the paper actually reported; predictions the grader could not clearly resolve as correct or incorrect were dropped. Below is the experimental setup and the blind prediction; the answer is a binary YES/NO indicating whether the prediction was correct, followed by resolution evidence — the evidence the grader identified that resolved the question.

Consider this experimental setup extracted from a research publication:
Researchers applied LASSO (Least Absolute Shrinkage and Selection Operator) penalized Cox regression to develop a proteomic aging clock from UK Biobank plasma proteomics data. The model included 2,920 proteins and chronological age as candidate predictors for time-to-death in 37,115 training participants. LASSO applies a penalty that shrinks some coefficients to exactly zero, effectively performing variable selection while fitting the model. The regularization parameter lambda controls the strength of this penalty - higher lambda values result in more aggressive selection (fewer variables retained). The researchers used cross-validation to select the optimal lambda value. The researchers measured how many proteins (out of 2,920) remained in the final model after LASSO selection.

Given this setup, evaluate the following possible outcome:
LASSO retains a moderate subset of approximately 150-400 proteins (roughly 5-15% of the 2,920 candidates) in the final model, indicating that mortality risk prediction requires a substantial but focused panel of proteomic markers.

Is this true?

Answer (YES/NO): NO